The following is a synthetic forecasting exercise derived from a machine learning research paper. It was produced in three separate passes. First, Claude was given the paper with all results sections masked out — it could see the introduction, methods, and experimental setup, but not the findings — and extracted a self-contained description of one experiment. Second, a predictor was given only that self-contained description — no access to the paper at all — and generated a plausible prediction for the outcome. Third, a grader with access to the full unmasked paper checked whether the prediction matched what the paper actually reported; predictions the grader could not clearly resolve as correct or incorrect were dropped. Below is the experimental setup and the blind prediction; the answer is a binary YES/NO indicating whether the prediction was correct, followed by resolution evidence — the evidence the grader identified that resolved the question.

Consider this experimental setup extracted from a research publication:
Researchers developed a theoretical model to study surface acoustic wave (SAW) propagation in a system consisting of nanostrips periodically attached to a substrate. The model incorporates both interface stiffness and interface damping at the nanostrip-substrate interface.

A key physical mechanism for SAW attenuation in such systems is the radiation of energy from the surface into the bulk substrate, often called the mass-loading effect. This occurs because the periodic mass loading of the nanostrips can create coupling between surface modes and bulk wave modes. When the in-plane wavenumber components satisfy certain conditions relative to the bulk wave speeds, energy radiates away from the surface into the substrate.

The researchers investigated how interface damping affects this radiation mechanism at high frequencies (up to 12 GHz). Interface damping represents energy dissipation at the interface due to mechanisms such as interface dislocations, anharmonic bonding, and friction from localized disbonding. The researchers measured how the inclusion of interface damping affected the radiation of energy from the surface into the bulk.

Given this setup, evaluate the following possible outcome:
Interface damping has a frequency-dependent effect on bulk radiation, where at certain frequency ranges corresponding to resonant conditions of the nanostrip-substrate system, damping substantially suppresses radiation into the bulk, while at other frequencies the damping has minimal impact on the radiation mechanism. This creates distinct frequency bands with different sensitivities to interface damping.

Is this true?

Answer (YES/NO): NO